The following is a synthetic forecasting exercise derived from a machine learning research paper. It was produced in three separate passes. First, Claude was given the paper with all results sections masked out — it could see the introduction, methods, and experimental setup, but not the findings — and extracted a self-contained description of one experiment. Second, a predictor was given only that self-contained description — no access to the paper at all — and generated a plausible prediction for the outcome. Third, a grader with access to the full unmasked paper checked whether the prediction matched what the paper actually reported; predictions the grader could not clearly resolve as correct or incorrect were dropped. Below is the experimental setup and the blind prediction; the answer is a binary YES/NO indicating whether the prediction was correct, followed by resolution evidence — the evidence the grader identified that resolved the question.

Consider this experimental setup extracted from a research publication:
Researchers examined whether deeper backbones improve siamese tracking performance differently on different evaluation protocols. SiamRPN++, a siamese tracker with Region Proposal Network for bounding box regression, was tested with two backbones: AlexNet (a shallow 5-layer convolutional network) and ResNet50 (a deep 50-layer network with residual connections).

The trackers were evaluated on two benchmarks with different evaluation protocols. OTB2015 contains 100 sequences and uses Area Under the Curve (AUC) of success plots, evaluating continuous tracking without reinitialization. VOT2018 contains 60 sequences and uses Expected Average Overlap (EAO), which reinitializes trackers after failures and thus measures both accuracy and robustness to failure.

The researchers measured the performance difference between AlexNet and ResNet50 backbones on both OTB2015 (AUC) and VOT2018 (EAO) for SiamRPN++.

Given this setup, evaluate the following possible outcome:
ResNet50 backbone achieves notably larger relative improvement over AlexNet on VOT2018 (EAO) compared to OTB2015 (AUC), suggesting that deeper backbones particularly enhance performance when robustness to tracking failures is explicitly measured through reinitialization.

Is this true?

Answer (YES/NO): YES